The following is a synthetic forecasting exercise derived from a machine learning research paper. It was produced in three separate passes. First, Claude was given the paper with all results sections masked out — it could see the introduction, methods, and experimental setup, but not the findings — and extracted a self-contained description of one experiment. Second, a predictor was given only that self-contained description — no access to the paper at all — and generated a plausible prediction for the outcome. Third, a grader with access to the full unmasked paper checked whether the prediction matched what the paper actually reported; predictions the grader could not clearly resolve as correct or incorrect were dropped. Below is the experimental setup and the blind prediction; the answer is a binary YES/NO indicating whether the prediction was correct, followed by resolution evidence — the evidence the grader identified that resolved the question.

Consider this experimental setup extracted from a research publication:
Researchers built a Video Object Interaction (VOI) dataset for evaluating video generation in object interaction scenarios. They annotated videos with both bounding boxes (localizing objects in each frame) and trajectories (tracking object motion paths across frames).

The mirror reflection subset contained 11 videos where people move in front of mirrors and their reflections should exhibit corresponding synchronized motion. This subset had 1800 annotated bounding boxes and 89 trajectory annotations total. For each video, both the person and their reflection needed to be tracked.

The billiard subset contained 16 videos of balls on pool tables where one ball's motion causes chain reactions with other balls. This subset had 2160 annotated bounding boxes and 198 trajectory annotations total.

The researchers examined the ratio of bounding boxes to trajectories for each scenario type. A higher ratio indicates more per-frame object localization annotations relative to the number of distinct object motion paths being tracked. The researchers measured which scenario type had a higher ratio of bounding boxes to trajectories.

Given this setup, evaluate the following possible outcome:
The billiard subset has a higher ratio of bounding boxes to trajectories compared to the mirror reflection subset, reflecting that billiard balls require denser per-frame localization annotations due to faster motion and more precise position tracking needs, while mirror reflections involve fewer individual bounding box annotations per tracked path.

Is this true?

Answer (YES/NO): NO